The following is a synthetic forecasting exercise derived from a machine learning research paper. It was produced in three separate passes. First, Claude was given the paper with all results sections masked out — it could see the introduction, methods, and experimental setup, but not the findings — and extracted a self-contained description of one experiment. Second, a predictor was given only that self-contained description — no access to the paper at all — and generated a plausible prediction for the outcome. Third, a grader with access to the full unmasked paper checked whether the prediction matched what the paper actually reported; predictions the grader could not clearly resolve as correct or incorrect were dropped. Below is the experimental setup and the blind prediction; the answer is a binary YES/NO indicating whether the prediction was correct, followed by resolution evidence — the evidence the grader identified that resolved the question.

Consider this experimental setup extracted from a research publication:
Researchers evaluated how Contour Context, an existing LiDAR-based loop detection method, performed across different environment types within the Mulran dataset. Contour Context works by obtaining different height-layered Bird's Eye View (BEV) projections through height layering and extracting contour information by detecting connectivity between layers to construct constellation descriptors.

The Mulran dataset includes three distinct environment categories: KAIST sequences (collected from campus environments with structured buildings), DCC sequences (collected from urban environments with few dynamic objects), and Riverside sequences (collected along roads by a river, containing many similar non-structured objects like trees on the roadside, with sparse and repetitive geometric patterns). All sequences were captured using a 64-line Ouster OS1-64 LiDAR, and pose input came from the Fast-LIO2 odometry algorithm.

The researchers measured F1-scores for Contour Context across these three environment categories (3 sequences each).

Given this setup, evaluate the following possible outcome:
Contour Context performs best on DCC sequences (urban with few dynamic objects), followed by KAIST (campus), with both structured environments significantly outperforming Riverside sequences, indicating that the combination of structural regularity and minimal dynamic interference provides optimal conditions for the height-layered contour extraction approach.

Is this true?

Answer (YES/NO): NO